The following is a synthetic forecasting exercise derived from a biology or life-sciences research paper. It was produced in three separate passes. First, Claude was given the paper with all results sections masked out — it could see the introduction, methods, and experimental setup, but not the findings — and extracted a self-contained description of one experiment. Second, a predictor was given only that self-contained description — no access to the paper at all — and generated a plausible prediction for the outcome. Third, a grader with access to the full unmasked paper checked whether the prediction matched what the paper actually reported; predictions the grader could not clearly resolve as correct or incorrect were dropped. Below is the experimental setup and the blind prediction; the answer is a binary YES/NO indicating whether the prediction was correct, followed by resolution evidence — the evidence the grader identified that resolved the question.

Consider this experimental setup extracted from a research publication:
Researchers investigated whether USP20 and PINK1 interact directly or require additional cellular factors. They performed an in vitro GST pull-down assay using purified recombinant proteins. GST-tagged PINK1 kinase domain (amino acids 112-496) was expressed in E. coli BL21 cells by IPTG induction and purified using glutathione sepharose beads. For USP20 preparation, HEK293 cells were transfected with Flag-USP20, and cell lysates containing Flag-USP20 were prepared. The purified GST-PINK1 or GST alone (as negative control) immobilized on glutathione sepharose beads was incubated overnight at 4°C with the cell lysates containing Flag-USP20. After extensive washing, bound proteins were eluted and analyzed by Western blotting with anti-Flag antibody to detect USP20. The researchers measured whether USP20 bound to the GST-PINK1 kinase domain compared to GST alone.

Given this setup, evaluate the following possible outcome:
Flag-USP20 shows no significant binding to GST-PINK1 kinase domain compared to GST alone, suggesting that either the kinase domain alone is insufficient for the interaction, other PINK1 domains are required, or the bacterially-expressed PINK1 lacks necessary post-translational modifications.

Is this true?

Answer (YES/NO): NO